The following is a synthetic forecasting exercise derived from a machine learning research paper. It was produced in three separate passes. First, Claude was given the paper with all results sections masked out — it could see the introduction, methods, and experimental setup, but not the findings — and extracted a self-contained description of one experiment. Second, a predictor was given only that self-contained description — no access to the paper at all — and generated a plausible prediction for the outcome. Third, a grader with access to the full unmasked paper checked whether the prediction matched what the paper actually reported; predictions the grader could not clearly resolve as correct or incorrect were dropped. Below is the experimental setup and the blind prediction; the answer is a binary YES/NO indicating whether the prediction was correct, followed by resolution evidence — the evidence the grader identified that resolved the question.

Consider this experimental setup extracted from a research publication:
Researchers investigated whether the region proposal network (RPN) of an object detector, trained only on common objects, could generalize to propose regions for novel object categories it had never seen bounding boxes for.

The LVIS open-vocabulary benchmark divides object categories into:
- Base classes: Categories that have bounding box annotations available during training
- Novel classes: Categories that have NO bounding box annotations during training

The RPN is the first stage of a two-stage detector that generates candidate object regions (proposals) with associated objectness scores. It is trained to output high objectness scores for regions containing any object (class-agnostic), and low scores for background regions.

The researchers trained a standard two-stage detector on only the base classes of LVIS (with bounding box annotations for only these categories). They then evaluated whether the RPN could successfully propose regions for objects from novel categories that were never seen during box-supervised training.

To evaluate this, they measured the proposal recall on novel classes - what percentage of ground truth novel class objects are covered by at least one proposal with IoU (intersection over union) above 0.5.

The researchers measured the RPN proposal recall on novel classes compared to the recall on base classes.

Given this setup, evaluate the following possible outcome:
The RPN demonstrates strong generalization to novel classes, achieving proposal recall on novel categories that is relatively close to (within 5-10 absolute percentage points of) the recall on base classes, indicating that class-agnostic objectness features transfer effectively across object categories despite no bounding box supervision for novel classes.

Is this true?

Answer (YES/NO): YES